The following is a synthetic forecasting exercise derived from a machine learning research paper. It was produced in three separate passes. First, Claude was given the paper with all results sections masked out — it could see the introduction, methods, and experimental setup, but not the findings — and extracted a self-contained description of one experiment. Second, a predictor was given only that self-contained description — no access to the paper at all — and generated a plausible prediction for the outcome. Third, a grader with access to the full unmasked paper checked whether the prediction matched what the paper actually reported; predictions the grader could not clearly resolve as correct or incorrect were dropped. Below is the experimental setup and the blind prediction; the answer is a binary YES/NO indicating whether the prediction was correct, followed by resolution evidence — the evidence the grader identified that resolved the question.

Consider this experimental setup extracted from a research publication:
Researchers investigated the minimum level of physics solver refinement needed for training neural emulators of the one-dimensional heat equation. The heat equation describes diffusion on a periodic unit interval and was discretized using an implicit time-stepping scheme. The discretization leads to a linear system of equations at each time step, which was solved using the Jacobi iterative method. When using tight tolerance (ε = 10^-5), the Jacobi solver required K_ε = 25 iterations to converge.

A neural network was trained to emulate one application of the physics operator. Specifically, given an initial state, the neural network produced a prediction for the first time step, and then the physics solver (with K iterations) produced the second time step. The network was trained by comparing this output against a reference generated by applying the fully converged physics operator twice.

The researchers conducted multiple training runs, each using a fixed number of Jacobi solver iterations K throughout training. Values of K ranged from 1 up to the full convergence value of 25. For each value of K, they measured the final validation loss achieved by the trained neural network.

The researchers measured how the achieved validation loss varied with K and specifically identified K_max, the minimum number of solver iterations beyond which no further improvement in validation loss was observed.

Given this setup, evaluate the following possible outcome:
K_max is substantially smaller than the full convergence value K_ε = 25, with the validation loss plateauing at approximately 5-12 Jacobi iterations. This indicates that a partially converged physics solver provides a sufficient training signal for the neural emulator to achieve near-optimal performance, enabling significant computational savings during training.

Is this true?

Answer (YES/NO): YES